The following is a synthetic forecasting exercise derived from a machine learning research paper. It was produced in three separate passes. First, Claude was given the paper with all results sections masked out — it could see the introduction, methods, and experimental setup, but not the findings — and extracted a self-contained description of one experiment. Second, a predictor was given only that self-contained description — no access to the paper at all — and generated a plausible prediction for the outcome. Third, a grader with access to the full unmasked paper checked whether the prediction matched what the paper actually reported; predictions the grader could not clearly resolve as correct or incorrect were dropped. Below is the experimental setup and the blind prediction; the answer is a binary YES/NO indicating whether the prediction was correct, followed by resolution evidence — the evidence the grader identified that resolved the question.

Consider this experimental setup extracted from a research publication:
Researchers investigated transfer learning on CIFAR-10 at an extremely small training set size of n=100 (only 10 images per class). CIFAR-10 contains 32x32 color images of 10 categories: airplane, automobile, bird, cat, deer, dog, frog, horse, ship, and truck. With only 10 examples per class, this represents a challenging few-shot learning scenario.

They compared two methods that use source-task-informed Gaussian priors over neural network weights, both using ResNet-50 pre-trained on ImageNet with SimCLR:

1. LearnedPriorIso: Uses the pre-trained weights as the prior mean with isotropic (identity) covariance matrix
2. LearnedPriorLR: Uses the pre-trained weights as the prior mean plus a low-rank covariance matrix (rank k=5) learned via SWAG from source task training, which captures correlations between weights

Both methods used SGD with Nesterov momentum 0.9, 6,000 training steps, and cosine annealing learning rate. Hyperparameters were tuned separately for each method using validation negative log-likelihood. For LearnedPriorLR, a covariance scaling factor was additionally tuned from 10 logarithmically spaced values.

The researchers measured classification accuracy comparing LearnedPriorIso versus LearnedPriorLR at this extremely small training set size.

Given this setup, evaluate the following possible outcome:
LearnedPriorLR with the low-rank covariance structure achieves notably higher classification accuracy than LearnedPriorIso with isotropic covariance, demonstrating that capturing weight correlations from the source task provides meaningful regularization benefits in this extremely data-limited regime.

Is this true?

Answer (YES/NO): YES